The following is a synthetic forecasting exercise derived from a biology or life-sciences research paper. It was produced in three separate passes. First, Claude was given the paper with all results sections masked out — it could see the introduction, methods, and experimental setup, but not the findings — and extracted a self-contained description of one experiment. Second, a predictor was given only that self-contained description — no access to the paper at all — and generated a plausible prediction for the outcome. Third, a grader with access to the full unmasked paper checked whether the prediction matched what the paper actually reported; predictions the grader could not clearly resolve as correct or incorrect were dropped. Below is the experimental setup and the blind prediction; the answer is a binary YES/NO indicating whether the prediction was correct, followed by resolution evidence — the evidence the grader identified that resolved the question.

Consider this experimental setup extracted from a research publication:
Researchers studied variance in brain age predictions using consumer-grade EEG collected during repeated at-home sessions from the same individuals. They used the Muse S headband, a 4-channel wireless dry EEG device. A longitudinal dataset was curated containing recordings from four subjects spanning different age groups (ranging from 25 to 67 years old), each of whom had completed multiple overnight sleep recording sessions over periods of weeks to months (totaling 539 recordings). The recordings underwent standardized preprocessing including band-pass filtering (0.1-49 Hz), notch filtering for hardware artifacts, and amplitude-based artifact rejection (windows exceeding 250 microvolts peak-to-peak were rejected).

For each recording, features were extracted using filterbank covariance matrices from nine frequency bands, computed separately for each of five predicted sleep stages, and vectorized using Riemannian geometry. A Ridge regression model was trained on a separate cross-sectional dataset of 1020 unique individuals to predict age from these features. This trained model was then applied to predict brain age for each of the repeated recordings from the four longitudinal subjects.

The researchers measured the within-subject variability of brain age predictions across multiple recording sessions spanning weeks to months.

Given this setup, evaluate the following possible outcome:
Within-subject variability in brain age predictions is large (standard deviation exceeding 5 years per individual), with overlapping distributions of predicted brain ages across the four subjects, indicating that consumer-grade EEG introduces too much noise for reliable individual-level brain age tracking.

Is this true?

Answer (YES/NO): NO